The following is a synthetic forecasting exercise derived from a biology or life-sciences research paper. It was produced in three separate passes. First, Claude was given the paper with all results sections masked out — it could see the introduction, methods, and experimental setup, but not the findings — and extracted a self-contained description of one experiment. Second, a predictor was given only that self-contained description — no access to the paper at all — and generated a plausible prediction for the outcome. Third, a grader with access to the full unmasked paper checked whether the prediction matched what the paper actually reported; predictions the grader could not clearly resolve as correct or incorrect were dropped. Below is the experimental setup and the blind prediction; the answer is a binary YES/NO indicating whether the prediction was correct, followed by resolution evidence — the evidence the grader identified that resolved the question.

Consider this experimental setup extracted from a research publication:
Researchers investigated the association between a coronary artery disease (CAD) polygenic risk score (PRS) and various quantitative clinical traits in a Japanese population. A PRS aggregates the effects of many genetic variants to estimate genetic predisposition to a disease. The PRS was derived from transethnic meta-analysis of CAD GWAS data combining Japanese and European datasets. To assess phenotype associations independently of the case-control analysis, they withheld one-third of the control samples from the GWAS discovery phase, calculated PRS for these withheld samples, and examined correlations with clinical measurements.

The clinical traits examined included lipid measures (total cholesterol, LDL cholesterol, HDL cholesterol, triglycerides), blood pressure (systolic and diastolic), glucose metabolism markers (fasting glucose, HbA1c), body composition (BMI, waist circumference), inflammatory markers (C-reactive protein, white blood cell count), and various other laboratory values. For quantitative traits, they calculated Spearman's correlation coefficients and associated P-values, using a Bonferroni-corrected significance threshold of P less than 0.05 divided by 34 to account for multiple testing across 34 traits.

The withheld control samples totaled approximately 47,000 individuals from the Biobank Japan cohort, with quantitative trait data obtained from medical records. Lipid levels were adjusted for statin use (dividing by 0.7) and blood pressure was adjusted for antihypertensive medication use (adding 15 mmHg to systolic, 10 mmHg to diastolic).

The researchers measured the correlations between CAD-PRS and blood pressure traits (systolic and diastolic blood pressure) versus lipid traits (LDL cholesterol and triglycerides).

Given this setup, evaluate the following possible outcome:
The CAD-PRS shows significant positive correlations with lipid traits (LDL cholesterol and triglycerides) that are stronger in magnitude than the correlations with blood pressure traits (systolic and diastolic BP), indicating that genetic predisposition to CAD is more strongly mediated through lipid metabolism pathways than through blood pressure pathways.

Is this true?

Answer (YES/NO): NO